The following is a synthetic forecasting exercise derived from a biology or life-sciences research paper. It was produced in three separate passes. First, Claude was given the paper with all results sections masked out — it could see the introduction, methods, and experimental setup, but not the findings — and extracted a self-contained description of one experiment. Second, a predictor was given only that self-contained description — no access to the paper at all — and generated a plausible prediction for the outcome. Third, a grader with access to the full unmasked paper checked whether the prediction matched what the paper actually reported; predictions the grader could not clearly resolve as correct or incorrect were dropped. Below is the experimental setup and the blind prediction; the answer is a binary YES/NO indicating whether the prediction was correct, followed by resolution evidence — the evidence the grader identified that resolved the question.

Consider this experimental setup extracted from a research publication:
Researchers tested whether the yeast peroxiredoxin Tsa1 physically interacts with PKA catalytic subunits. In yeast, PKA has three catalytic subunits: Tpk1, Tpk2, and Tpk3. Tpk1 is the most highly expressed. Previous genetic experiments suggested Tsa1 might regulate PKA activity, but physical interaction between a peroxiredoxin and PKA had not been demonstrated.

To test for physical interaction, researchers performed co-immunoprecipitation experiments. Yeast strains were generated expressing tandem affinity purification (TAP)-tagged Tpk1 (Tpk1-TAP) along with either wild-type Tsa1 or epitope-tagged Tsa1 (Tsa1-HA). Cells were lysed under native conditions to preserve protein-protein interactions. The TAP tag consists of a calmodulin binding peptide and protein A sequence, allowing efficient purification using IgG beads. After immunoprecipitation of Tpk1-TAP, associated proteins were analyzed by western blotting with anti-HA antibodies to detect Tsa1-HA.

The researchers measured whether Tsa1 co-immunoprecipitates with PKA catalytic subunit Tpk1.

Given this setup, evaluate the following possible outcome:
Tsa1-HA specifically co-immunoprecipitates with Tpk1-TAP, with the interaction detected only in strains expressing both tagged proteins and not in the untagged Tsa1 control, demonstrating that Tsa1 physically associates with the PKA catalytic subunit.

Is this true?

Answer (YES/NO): YES